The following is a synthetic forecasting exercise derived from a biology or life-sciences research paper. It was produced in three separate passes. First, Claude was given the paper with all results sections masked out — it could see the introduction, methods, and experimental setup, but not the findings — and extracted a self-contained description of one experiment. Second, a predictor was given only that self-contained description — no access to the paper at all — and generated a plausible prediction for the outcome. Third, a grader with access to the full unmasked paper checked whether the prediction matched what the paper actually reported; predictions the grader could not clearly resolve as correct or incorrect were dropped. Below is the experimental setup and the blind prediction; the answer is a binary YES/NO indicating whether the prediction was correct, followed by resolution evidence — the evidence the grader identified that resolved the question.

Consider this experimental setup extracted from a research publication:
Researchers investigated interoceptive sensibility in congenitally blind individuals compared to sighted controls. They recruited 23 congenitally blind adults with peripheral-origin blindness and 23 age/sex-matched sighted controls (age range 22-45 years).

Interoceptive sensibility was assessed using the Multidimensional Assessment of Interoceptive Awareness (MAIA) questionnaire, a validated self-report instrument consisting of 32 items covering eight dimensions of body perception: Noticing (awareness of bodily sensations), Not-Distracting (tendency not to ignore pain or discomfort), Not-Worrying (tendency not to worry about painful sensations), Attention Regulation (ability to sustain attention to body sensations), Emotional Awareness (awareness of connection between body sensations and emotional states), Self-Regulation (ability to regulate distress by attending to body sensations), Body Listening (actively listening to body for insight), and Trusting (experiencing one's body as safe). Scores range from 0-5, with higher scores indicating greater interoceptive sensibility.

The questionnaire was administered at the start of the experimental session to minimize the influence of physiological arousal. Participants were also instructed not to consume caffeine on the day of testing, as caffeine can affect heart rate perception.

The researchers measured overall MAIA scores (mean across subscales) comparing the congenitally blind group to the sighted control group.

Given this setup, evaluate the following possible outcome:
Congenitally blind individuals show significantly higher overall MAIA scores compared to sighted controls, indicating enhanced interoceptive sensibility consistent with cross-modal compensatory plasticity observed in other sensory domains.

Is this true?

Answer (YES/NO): NO